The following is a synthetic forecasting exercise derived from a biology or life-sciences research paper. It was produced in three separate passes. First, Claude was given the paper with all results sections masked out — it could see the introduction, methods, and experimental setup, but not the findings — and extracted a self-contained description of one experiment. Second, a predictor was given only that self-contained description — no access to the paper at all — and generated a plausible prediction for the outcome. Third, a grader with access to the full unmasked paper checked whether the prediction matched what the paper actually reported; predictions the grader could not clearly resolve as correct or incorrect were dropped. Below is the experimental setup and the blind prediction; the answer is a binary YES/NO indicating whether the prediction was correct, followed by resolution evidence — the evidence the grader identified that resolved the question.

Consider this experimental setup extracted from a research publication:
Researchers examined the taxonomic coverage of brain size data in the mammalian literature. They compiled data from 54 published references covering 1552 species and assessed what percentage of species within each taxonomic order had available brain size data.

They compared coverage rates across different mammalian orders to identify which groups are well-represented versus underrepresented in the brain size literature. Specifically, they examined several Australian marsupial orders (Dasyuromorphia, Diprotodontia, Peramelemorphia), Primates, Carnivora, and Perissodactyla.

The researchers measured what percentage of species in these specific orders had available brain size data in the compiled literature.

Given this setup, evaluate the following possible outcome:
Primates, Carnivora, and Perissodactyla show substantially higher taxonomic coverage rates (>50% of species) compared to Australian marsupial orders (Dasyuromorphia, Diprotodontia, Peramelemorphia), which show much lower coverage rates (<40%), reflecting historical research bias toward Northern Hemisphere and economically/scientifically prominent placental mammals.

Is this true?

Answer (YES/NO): NO